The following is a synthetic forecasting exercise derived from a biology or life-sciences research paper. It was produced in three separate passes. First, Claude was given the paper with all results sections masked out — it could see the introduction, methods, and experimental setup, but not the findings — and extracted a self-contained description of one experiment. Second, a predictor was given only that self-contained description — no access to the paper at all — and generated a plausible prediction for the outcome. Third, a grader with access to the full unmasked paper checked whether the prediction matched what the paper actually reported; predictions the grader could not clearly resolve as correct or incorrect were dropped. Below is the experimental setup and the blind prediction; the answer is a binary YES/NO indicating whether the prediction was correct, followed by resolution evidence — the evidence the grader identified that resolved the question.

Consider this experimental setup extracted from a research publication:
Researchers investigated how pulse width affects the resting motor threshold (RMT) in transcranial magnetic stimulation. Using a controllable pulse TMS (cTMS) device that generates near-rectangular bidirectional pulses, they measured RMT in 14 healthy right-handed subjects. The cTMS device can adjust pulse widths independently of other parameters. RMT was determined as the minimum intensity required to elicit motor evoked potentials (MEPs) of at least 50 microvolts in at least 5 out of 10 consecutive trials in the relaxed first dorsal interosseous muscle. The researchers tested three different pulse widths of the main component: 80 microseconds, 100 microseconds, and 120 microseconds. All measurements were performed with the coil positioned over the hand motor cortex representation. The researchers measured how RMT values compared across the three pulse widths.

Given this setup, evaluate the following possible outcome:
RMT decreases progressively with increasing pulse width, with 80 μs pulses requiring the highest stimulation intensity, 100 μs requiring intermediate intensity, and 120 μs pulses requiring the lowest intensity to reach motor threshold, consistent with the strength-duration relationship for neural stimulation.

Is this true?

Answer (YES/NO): YES